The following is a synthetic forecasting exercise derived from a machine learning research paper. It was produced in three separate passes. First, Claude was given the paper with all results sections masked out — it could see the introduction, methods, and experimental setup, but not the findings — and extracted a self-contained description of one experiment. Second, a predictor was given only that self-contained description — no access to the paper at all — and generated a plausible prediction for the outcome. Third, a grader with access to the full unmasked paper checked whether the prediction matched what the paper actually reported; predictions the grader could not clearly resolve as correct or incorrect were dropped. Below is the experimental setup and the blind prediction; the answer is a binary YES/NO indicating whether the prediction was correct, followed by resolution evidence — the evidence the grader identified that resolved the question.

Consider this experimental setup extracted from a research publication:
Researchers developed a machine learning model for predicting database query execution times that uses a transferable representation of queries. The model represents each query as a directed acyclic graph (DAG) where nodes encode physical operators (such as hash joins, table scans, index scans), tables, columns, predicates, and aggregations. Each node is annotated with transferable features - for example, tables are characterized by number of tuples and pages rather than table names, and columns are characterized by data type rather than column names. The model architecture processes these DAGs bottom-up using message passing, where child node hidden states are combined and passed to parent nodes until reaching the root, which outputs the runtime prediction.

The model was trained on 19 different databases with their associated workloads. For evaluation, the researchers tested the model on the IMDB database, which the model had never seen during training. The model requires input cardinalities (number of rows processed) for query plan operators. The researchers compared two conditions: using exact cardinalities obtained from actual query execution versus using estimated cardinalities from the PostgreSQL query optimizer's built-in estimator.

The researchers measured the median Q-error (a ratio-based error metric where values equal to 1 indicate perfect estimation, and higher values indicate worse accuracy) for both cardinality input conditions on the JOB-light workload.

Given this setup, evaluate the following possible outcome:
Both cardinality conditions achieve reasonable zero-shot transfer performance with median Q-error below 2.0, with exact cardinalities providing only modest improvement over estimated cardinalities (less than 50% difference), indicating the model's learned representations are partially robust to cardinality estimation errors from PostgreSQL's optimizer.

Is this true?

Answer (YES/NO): YES